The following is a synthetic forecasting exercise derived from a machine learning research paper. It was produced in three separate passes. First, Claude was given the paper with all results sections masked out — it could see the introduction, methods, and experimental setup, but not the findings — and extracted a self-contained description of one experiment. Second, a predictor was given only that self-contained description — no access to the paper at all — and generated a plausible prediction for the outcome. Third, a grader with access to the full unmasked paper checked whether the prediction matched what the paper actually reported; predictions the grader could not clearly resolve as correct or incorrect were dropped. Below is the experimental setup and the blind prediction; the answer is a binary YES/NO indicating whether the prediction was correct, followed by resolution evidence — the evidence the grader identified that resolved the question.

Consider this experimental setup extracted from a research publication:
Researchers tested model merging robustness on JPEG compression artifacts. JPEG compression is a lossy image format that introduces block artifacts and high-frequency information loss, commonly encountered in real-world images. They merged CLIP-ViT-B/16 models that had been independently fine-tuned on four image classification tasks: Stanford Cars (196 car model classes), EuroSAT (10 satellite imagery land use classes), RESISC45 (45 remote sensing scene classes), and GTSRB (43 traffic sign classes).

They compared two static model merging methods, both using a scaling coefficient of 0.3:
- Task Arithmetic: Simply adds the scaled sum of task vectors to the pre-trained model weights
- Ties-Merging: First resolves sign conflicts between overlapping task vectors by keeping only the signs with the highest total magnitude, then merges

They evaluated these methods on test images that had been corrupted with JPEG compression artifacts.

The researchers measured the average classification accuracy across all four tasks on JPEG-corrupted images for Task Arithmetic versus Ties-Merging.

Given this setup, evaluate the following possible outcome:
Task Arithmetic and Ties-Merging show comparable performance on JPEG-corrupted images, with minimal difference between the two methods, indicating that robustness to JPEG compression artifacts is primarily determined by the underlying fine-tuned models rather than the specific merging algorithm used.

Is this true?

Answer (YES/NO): NO